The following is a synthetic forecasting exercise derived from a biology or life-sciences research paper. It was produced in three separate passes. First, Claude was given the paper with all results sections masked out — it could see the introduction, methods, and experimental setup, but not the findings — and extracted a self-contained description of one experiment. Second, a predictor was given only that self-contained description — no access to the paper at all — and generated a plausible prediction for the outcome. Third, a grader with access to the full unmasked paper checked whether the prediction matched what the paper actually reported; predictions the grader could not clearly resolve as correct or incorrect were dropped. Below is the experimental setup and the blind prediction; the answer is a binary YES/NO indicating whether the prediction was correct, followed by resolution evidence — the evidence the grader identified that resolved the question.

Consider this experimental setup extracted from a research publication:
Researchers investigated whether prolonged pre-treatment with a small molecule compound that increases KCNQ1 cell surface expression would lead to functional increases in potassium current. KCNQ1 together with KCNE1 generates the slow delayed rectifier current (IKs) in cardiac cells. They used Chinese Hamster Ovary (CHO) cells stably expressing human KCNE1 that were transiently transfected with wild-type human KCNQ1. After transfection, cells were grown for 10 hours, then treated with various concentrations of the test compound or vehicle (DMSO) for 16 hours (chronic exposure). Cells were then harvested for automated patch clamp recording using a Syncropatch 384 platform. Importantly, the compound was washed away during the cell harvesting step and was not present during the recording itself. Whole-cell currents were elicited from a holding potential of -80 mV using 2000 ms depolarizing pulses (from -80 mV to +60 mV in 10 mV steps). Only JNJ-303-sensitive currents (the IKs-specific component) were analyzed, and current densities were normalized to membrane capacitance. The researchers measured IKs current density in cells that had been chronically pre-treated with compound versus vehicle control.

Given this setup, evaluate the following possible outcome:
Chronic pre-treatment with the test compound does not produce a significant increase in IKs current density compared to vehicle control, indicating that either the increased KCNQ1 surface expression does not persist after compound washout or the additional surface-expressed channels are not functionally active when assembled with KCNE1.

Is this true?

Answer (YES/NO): NO